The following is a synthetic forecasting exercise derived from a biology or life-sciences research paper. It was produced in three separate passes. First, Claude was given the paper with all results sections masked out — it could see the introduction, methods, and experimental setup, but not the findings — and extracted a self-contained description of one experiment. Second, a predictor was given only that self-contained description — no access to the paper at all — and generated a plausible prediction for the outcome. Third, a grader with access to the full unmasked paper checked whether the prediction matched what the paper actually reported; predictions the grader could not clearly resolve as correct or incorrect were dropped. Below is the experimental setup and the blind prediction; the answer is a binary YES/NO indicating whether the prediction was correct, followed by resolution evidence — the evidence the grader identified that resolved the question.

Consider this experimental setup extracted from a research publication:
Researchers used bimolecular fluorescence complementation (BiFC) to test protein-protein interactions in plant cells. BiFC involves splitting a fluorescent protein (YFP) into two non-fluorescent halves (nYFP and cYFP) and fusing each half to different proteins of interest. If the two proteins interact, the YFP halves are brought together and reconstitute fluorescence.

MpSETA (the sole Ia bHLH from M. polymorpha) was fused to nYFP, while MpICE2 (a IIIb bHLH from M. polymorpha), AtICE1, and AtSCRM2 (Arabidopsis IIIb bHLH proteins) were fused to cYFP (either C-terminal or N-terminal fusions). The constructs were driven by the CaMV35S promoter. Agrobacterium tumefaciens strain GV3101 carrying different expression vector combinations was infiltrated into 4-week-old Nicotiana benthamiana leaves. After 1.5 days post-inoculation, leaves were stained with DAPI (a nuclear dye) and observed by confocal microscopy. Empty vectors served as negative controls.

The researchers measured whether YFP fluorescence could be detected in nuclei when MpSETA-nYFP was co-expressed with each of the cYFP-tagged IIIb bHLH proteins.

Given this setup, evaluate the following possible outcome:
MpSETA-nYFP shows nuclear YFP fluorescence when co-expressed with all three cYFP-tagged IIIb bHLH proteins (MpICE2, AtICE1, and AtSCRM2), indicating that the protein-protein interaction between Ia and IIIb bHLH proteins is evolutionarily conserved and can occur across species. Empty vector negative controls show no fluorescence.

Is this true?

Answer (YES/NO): YES